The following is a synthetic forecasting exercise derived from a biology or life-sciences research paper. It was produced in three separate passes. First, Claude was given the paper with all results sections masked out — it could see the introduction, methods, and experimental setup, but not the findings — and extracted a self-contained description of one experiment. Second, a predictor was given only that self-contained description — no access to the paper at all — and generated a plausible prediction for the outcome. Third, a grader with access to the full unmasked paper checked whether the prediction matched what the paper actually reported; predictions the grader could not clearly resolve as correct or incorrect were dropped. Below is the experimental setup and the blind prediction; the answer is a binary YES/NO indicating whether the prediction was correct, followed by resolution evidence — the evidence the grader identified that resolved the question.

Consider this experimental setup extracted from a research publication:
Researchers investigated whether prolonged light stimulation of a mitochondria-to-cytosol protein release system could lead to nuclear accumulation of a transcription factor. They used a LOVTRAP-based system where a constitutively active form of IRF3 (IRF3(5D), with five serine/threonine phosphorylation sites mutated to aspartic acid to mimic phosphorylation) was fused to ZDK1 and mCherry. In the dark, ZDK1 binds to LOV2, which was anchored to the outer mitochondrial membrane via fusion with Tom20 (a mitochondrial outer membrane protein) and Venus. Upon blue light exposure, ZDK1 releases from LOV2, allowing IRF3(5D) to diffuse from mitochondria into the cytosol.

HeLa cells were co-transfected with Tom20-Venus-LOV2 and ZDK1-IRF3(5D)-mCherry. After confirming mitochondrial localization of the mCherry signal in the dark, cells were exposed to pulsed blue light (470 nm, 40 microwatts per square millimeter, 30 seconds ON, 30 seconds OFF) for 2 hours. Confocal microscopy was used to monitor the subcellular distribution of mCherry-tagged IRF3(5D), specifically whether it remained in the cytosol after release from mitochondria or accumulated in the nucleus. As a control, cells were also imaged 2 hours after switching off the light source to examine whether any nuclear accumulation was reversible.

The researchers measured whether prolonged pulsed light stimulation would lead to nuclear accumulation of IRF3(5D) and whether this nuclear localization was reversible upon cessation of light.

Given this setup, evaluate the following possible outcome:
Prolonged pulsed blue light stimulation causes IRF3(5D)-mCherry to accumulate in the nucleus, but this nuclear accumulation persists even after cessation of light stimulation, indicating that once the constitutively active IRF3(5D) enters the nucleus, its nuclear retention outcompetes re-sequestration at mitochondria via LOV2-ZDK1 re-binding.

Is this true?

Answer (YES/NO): NO